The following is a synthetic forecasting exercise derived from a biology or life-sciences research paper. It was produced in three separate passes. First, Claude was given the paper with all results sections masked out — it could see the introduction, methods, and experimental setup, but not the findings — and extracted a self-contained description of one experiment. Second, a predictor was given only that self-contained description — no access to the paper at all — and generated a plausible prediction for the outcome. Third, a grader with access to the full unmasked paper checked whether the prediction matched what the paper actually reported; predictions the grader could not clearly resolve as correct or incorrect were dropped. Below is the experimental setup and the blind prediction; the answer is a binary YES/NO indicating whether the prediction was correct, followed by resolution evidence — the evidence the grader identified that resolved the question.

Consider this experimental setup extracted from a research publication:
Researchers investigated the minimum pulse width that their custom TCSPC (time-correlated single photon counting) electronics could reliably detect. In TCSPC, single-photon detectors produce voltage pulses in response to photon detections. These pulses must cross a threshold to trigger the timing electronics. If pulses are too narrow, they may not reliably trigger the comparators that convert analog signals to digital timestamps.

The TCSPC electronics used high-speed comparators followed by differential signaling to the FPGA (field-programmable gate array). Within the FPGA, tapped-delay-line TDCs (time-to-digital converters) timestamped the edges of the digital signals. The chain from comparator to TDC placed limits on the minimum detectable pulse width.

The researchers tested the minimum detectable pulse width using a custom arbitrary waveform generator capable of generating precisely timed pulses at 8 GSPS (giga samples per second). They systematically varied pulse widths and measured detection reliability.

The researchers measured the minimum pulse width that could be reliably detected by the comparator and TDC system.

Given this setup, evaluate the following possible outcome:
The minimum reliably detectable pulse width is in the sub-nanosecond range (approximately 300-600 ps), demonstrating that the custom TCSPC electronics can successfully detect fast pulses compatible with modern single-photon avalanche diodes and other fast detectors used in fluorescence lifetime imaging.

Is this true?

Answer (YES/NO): YES